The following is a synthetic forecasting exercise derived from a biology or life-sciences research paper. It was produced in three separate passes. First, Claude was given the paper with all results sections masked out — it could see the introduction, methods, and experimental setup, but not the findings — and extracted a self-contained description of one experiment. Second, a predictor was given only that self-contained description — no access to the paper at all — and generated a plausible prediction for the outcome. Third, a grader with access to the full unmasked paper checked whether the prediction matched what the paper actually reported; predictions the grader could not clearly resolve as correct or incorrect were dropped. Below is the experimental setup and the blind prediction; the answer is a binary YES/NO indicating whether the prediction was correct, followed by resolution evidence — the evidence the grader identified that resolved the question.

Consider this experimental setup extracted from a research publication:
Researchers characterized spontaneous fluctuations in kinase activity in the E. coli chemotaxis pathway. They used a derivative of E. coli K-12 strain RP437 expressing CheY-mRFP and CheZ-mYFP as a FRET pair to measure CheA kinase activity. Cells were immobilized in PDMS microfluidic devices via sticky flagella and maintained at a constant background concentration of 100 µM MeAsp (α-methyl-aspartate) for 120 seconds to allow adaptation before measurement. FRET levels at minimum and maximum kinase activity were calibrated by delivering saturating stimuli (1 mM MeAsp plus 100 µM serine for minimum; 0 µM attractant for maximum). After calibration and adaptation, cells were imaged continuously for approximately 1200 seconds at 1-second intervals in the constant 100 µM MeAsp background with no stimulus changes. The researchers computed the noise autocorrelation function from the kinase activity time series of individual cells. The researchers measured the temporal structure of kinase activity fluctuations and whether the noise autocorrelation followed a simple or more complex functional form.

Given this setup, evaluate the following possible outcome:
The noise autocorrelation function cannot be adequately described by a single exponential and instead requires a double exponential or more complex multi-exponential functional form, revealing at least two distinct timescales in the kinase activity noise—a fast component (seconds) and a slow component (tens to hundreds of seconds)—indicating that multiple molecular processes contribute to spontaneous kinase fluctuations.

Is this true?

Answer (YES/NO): NO